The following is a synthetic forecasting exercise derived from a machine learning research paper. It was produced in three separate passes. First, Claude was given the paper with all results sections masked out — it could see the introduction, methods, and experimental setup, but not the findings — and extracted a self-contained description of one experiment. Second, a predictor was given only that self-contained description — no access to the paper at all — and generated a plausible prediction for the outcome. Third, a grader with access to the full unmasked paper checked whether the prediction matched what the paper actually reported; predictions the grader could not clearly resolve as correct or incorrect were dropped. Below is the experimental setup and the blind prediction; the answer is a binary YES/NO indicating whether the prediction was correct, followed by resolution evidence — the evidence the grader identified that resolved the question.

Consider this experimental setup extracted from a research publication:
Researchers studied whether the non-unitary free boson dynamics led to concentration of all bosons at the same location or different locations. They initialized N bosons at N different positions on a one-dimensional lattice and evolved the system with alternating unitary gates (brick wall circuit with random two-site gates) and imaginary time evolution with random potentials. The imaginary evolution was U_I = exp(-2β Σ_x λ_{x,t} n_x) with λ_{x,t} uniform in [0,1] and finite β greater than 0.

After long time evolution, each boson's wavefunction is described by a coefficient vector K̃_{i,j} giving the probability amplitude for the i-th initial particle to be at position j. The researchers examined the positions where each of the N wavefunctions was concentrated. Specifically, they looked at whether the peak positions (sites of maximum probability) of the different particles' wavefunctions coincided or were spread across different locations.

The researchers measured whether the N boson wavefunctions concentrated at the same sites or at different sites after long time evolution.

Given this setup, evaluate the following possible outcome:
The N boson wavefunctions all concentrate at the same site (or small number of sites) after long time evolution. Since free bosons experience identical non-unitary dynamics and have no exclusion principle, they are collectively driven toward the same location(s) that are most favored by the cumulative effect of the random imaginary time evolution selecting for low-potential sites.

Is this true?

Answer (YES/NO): YES